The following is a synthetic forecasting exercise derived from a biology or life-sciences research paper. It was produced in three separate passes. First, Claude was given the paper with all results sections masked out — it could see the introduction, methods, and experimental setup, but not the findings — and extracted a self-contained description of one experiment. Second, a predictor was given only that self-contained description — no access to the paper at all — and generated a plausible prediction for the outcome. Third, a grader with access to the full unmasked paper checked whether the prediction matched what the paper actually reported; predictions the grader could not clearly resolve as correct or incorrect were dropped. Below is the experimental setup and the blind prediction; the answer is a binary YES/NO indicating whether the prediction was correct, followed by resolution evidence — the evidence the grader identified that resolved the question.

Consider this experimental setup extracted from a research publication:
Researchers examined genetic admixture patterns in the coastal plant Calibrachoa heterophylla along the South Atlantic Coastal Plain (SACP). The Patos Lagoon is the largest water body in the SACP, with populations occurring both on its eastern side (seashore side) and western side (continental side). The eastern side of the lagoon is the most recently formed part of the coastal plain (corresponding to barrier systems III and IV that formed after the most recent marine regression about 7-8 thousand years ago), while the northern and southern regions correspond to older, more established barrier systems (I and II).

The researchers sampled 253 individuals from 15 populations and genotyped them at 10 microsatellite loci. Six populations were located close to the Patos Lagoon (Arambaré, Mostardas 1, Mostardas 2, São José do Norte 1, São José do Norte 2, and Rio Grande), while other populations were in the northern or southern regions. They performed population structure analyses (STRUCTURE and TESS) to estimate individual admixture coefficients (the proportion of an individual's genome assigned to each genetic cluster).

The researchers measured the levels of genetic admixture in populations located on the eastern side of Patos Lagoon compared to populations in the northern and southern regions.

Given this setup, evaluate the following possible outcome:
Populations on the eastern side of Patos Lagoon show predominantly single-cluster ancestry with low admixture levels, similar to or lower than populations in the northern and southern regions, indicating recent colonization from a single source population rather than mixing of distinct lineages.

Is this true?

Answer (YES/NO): NO